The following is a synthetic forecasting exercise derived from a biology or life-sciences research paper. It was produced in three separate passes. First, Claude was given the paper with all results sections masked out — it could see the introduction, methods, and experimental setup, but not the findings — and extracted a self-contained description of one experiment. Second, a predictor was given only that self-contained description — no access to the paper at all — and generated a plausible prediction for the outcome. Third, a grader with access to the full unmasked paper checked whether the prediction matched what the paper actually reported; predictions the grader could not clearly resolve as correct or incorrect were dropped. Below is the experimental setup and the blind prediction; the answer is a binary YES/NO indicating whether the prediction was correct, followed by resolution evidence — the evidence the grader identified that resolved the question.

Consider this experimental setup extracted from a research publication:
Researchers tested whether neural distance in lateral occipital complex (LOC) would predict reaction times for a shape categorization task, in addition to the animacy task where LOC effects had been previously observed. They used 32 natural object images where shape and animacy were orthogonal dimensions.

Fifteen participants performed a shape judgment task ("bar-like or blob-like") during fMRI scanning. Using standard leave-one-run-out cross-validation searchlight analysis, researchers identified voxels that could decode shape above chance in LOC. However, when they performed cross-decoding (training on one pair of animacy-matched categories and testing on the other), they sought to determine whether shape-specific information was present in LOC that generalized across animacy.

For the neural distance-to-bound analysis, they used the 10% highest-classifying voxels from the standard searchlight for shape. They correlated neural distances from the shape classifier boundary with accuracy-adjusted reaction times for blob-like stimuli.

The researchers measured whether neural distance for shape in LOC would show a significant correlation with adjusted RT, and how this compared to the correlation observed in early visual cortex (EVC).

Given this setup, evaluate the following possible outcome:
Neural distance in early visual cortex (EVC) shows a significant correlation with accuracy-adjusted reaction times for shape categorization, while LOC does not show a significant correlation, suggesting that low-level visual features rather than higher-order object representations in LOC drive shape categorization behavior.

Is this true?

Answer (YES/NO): NO